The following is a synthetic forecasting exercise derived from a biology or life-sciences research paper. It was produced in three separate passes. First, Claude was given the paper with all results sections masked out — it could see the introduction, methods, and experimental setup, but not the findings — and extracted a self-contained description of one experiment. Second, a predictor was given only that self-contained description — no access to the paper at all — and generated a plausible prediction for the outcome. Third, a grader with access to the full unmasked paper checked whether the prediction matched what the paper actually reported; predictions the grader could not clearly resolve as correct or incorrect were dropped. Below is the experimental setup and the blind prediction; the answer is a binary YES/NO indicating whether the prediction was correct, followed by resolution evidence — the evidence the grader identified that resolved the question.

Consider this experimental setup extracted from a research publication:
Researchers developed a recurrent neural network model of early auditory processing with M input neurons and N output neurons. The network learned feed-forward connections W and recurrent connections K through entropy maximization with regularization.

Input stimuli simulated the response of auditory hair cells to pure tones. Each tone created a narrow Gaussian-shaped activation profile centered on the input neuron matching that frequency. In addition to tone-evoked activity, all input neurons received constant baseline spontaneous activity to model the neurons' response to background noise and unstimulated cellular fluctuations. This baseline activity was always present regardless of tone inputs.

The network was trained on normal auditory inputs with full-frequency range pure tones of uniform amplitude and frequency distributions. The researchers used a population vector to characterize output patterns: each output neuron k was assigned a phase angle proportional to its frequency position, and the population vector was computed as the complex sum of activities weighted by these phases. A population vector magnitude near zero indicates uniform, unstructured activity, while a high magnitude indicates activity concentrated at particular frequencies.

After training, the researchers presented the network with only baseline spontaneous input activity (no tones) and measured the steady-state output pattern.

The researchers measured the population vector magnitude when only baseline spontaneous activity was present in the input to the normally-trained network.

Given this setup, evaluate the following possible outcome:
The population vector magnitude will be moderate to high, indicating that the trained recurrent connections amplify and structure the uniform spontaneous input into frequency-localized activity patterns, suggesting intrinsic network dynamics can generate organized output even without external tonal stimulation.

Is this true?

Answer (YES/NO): NO